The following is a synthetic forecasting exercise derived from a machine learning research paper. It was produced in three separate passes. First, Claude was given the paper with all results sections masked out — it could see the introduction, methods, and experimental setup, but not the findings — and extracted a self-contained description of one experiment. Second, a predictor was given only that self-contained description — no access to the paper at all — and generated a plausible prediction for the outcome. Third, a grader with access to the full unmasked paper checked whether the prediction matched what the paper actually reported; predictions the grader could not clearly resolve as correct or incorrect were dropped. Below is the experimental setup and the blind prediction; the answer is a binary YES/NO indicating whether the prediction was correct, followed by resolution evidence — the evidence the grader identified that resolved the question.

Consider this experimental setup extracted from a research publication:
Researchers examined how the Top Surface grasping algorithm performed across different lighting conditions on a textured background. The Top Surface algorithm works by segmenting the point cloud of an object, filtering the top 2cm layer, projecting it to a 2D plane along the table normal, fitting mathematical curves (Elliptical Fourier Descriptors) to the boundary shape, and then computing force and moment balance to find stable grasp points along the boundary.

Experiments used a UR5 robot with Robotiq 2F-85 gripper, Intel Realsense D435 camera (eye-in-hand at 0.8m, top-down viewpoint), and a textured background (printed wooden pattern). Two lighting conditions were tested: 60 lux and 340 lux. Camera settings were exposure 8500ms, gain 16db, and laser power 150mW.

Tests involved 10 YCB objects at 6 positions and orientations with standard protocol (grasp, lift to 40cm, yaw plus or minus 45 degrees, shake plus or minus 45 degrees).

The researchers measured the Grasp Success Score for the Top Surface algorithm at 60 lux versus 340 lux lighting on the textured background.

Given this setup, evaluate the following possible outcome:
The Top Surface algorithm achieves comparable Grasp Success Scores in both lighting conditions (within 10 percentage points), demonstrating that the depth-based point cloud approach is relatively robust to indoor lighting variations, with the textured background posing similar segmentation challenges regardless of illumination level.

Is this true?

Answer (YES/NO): YES